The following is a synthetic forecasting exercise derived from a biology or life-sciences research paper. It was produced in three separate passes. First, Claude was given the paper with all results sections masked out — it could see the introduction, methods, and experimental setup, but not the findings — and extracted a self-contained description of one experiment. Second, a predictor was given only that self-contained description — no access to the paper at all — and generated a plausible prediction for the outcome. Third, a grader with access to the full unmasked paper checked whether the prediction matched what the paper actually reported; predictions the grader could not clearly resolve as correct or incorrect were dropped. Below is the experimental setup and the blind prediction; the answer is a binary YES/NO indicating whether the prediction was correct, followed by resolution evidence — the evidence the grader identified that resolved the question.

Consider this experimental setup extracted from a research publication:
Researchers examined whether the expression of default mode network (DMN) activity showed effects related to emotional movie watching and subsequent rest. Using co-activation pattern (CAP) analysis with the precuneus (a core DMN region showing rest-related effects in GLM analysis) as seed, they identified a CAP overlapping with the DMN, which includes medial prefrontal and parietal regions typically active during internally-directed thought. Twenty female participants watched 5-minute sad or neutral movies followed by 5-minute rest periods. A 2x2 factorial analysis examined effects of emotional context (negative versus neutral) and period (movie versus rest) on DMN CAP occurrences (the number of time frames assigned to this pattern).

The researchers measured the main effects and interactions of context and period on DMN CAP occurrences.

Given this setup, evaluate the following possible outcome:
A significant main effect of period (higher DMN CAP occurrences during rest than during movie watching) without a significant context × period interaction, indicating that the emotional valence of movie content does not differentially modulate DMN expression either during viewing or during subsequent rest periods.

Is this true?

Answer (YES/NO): NO